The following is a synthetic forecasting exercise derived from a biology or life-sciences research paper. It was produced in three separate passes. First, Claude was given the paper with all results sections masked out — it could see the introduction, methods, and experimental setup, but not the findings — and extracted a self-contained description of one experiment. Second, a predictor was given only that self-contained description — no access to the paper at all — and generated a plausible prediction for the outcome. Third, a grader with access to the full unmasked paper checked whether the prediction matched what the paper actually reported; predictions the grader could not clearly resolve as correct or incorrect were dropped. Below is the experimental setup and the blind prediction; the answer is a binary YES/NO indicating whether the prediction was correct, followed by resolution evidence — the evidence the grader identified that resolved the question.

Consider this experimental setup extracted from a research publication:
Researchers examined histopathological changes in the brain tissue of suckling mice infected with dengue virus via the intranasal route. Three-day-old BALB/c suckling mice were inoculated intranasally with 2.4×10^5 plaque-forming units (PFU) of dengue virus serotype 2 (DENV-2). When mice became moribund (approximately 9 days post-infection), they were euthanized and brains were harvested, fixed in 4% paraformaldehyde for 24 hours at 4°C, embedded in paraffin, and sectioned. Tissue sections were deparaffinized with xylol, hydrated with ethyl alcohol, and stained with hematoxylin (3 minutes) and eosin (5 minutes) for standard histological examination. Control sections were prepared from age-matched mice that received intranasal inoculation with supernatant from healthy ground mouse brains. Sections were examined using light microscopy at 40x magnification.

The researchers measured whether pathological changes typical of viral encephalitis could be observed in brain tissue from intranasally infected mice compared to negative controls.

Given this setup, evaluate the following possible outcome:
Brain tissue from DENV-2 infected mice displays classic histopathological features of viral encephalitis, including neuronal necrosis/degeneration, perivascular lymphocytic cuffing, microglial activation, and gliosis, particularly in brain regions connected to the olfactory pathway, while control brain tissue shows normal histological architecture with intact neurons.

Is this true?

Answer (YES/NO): NO